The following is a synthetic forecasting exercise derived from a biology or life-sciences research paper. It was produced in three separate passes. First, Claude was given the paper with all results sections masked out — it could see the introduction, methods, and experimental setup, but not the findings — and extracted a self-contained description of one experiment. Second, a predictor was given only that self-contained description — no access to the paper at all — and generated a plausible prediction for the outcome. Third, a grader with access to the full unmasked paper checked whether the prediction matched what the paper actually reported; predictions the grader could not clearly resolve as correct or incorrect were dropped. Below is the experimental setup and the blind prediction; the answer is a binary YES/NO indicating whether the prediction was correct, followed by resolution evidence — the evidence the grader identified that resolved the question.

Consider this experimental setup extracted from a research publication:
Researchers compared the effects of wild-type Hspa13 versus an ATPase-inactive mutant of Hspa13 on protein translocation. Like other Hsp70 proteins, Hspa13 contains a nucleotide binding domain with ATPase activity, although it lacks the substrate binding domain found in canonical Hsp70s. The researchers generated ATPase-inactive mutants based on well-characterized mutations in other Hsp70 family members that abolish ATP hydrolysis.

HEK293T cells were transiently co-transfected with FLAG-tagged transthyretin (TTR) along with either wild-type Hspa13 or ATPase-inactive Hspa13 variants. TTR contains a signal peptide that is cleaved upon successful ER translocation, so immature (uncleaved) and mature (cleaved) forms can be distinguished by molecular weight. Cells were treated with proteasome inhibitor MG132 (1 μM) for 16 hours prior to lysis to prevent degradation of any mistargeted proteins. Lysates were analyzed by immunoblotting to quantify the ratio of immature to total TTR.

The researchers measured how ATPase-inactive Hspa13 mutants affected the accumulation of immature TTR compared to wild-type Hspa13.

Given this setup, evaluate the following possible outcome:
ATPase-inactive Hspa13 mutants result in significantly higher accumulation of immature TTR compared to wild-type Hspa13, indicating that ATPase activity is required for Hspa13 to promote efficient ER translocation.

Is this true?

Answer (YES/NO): NO